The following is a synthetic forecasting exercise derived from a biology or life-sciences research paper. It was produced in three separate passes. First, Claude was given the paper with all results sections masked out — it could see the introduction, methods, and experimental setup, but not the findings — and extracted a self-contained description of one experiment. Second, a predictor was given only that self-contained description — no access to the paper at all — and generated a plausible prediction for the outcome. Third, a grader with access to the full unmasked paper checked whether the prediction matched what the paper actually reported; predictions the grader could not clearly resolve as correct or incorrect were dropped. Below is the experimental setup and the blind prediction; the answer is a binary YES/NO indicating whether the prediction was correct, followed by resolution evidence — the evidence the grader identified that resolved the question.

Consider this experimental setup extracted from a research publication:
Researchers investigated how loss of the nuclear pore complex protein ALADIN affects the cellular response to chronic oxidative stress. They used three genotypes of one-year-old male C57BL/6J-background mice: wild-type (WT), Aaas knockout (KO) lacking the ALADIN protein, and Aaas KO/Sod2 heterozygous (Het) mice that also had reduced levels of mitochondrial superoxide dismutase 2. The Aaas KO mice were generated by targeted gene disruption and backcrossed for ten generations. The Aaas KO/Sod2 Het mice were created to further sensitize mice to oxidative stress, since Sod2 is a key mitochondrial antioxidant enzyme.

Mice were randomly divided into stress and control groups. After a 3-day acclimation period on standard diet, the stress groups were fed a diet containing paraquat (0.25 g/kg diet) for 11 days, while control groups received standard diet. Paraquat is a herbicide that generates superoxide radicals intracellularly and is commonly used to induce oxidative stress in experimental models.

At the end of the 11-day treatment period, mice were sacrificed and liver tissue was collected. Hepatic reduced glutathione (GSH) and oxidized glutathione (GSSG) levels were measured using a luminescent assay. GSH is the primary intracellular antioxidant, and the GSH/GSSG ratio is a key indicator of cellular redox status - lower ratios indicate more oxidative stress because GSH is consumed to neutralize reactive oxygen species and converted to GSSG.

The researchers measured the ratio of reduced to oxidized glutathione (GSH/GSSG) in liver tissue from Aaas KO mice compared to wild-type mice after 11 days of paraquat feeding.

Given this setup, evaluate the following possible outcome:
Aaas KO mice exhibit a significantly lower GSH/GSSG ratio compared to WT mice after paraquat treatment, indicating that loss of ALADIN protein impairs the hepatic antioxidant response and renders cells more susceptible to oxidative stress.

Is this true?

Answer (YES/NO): NO